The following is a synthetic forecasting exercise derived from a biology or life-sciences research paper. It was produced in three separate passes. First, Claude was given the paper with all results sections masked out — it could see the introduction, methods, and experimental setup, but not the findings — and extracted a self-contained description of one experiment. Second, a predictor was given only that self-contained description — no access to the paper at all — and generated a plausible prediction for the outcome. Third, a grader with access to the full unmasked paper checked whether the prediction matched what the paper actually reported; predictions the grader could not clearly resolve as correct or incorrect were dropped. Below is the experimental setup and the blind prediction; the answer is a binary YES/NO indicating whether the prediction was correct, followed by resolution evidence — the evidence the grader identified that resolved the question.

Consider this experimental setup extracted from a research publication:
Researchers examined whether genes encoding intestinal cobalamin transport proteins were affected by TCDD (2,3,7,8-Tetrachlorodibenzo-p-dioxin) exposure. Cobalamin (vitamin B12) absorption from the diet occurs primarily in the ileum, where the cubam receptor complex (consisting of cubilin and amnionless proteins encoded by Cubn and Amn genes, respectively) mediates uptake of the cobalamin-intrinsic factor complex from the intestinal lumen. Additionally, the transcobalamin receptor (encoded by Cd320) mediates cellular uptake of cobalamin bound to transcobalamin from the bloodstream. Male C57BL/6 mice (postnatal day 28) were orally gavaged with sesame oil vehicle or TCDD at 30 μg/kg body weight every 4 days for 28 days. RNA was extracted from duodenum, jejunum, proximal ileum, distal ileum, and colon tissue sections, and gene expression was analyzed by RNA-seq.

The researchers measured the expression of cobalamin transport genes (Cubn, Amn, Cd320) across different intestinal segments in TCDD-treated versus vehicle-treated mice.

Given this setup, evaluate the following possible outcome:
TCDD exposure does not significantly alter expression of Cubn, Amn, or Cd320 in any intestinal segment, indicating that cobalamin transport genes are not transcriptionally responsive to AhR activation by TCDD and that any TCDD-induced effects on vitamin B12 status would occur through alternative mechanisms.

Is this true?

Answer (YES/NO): NO